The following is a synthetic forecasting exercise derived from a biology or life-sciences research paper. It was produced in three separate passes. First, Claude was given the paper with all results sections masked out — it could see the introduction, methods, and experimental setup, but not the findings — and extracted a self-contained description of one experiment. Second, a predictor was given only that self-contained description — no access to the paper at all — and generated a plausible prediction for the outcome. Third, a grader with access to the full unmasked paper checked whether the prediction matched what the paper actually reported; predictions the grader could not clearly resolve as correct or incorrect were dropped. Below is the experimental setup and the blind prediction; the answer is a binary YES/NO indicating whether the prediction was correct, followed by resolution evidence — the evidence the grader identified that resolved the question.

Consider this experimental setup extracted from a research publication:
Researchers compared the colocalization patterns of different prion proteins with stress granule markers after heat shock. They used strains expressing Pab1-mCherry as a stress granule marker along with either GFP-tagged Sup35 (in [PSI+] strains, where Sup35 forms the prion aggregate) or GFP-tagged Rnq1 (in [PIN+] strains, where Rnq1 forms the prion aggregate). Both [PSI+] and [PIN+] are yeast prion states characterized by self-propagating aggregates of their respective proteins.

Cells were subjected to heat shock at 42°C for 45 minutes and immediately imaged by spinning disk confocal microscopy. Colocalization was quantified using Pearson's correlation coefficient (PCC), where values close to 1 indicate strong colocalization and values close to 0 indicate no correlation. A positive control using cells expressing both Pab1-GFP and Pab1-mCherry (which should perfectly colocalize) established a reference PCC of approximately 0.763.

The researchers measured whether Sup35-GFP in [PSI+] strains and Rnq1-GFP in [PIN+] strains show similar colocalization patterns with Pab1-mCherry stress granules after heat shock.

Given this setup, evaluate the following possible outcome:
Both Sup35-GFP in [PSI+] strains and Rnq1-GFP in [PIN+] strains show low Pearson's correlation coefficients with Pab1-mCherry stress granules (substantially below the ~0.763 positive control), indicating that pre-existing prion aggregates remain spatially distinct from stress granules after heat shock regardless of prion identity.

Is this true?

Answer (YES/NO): NO